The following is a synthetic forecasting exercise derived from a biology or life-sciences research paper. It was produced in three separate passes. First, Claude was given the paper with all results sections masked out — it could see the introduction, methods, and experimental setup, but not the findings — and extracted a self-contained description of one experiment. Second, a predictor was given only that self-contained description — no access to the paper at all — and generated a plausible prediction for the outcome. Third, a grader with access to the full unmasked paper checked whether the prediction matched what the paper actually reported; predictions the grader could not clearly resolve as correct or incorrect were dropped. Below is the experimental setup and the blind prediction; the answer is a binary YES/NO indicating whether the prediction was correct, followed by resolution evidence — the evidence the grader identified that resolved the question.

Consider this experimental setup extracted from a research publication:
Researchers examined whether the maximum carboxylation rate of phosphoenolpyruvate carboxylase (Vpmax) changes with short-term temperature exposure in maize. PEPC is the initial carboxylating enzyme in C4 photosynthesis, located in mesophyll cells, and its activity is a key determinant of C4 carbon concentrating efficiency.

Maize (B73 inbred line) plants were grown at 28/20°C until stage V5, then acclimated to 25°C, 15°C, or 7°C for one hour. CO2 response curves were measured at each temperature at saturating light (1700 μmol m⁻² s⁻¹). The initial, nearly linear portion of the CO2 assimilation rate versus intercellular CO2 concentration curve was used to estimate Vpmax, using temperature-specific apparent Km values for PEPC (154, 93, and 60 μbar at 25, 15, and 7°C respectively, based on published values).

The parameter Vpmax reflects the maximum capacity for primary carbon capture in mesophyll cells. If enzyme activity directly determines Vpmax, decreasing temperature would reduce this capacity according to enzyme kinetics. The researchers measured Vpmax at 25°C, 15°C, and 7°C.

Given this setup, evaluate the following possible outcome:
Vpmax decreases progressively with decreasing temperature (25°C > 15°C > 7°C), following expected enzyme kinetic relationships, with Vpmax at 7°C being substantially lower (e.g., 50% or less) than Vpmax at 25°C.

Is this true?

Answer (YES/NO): YES